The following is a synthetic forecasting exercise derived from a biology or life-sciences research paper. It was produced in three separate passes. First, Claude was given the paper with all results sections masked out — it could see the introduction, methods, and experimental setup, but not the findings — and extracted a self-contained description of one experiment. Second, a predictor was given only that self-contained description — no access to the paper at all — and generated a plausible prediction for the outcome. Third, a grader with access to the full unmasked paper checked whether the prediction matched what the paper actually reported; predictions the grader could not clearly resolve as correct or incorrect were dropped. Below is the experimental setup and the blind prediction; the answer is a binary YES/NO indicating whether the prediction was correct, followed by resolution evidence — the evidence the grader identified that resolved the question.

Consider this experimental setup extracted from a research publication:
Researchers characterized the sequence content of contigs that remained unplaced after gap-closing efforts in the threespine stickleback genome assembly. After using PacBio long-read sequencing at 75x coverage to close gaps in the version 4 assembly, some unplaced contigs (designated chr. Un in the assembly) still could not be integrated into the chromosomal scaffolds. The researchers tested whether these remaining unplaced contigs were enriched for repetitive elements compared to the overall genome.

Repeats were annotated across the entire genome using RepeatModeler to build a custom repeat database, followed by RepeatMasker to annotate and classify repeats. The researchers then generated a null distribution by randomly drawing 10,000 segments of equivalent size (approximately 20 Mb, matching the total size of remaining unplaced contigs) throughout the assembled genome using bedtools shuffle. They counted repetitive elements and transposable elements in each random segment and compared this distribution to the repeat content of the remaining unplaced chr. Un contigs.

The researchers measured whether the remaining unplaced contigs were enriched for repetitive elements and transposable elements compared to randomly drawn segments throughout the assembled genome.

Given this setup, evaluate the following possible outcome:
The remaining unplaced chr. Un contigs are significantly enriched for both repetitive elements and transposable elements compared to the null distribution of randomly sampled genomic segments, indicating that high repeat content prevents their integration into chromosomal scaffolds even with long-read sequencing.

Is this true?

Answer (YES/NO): NO